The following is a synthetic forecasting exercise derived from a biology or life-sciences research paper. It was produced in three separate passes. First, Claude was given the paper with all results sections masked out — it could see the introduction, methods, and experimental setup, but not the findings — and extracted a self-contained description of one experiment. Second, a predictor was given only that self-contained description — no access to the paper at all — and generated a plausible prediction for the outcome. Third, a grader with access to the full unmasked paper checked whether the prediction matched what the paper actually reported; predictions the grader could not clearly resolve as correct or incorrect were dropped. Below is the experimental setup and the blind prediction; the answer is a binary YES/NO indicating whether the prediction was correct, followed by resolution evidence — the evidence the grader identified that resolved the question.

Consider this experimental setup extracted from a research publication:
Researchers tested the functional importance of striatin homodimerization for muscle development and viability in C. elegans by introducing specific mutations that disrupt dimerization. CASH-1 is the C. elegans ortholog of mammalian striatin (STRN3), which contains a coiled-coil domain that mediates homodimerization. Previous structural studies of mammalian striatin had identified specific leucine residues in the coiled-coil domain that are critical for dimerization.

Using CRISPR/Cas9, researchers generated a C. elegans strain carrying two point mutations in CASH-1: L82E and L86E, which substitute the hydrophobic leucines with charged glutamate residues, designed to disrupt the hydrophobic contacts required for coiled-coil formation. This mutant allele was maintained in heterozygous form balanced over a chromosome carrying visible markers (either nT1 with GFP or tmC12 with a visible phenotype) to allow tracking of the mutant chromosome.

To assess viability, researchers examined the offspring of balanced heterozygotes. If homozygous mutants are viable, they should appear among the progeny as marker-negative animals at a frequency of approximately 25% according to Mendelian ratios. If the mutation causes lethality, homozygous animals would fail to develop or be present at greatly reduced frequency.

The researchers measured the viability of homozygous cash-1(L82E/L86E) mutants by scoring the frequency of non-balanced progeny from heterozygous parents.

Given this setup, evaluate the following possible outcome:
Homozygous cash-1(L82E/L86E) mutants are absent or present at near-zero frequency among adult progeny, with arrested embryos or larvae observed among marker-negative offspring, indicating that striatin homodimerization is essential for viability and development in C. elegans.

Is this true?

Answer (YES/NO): NO